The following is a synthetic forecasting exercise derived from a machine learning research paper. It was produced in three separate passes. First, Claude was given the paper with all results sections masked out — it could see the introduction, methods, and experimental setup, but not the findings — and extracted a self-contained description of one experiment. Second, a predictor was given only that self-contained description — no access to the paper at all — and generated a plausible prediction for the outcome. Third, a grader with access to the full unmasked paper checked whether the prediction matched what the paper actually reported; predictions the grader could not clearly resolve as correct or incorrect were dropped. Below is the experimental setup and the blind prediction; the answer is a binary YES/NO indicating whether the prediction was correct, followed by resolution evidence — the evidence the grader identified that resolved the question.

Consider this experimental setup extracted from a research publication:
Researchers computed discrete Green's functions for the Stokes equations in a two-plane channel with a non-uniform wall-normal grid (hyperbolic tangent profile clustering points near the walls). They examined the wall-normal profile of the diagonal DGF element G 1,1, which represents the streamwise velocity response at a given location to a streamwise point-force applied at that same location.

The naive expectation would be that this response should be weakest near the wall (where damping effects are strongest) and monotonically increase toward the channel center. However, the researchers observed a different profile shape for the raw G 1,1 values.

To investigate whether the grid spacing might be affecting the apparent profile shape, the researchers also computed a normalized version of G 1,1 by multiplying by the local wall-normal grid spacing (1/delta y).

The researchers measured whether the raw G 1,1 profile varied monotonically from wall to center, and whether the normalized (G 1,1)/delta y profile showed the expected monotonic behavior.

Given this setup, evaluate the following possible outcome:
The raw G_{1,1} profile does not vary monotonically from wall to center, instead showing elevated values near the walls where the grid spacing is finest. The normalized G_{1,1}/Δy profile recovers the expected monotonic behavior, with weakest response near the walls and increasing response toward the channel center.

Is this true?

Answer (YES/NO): YES